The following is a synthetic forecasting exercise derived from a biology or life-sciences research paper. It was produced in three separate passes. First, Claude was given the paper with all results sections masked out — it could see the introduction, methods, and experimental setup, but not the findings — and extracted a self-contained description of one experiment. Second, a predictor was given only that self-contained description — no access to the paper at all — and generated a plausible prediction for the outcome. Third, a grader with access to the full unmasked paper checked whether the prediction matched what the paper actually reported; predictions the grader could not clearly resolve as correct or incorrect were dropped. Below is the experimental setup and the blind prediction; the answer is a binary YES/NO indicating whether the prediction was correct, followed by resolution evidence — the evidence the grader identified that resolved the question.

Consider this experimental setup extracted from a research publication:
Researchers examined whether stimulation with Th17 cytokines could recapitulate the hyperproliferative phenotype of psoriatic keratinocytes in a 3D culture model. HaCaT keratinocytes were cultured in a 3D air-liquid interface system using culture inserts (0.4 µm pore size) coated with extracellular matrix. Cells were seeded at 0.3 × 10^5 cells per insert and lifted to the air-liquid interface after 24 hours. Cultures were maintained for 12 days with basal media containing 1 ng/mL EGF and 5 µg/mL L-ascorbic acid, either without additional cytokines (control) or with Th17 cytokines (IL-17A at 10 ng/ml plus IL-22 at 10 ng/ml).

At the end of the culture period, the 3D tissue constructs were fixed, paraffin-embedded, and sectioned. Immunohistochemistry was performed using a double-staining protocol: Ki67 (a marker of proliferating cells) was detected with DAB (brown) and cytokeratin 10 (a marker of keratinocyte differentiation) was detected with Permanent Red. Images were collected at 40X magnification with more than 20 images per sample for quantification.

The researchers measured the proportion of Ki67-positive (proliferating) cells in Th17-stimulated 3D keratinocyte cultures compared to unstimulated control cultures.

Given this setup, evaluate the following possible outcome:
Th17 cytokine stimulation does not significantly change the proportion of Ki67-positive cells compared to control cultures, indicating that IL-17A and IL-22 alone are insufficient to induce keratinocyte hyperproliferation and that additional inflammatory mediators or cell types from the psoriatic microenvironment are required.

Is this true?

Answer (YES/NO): NO